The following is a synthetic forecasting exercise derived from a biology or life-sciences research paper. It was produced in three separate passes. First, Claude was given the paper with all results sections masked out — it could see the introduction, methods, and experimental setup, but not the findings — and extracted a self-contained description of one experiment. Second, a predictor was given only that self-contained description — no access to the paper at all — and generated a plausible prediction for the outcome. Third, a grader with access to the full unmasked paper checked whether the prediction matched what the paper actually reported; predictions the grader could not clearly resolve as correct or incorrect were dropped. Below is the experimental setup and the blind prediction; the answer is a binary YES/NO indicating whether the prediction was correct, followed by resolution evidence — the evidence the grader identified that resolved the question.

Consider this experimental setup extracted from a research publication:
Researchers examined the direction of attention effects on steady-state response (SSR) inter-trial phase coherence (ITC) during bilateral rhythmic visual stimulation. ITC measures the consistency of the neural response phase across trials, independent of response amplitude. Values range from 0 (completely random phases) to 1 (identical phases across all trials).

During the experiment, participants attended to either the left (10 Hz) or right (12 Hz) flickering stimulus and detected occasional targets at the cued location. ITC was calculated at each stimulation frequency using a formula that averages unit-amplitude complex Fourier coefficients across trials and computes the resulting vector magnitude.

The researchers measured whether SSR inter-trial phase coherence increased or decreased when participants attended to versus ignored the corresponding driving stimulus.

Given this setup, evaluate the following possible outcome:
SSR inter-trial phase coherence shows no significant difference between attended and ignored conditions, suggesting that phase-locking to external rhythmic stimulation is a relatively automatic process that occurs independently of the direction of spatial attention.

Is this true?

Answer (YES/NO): NO